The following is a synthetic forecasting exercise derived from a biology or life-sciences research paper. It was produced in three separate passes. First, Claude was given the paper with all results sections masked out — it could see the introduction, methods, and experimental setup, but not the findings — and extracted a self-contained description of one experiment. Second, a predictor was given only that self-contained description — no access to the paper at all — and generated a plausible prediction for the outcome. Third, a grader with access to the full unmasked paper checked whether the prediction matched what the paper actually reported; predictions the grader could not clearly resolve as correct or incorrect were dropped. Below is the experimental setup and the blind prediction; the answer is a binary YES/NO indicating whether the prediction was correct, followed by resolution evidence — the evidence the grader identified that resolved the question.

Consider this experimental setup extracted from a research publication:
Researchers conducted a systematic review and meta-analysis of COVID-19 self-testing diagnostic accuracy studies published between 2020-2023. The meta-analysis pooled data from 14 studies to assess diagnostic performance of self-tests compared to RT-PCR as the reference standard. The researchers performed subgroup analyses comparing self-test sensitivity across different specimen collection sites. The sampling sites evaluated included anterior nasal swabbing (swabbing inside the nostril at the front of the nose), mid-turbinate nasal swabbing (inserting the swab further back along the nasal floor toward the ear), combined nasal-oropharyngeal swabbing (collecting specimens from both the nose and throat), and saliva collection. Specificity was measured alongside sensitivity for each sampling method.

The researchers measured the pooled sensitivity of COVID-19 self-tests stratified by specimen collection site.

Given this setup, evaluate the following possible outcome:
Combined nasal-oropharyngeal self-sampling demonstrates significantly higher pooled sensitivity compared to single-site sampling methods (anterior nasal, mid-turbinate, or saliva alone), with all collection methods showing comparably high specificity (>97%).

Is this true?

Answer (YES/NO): NO